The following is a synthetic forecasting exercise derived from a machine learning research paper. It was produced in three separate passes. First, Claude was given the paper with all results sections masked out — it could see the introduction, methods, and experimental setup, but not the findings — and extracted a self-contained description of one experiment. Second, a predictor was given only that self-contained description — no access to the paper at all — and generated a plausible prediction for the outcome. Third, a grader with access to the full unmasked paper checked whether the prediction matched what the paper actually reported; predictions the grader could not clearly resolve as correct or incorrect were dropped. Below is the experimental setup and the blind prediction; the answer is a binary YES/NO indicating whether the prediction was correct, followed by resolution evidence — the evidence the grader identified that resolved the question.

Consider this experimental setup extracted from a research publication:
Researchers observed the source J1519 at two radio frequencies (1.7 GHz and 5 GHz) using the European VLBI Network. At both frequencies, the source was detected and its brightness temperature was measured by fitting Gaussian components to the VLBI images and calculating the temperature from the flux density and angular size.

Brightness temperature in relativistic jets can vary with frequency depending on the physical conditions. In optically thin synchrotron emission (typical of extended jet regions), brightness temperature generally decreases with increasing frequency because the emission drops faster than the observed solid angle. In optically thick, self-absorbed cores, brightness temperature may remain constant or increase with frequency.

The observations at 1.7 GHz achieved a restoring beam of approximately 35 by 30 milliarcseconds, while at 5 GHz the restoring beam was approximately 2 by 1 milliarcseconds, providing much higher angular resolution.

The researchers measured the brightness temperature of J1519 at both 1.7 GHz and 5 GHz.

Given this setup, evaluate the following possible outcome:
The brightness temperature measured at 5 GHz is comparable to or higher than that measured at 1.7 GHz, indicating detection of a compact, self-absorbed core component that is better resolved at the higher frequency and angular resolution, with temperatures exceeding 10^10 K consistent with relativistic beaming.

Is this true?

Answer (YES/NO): NO